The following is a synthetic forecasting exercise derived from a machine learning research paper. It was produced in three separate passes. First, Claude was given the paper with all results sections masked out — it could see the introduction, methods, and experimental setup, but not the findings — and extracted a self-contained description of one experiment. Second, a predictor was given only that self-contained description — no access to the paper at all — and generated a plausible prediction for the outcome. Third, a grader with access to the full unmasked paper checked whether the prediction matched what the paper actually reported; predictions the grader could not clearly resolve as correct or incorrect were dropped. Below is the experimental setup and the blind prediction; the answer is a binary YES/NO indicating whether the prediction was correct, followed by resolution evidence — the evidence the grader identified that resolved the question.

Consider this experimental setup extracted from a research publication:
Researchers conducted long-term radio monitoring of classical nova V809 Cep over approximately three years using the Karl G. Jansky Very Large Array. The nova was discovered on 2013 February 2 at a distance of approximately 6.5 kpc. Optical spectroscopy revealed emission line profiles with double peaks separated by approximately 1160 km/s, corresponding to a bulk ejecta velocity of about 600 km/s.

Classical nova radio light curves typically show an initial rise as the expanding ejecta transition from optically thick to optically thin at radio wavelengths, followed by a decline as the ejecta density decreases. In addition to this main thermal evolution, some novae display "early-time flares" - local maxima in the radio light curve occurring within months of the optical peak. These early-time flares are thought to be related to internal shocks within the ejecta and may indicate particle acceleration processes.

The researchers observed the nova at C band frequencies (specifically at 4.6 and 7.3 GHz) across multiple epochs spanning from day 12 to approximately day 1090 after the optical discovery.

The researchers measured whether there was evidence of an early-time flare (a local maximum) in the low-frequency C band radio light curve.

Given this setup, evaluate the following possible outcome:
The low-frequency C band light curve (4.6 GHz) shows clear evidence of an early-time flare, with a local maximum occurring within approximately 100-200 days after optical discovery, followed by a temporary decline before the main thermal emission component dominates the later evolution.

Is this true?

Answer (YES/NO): NO